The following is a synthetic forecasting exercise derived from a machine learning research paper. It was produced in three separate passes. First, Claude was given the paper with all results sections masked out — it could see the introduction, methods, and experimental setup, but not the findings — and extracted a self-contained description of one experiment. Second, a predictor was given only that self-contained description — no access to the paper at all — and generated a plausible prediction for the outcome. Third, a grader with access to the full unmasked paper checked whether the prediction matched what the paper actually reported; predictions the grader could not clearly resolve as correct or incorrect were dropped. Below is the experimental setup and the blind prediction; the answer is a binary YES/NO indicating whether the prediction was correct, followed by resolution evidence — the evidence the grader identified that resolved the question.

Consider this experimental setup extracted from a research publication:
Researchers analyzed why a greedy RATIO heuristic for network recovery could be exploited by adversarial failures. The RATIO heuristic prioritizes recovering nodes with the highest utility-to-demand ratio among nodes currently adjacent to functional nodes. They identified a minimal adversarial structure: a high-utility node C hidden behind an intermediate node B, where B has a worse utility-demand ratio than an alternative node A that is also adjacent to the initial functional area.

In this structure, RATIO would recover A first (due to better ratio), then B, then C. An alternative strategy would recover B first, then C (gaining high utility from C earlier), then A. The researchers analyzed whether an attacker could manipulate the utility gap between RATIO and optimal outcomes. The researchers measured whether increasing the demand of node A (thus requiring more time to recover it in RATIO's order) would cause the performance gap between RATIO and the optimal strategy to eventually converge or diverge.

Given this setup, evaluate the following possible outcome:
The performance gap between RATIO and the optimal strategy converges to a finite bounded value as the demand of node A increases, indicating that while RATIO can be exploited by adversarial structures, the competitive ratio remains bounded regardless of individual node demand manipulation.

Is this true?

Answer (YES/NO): NO